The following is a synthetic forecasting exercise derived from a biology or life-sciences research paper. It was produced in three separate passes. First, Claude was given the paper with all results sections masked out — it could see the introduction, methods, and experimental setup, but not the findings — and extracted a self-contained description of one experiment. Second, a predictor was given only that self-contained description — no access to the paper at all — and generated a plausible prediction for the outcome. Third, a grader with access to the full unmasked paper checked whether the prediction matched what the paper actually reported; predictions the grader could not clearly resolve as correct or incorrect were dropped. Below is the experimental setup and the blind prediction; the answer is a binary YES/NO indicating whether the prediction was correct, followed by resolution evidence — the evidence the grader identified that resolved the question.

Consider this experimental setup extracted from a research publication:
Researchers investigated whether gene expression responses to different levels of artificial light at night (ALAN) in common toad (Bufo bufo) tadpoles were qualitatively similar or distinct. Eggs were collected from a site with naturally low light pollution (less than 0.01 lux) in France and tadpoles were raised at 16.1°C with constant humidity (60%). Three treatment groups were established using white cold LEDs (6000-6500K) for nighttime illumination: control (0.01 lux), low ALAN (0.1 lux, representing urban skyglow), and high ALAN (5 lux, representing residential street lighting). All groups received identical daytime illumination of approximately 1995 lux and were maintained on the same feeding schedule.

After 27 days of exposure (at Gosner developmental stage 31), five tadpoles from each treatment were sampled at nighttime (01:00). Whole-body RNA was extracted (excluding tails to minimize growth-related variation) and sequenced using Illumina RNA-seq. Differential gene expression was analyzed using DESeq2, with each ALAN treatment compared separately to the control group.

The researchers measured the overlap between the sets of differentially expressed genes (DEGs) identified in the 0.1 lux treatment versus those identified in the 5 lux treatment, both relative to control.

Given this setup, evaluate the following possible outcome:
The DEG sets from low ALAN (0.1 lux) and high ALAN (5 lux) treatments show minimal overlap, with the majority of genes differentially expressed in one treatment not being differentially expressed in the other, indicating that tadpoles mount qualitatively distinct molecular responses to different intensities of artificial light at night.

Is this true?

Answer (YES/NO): NO